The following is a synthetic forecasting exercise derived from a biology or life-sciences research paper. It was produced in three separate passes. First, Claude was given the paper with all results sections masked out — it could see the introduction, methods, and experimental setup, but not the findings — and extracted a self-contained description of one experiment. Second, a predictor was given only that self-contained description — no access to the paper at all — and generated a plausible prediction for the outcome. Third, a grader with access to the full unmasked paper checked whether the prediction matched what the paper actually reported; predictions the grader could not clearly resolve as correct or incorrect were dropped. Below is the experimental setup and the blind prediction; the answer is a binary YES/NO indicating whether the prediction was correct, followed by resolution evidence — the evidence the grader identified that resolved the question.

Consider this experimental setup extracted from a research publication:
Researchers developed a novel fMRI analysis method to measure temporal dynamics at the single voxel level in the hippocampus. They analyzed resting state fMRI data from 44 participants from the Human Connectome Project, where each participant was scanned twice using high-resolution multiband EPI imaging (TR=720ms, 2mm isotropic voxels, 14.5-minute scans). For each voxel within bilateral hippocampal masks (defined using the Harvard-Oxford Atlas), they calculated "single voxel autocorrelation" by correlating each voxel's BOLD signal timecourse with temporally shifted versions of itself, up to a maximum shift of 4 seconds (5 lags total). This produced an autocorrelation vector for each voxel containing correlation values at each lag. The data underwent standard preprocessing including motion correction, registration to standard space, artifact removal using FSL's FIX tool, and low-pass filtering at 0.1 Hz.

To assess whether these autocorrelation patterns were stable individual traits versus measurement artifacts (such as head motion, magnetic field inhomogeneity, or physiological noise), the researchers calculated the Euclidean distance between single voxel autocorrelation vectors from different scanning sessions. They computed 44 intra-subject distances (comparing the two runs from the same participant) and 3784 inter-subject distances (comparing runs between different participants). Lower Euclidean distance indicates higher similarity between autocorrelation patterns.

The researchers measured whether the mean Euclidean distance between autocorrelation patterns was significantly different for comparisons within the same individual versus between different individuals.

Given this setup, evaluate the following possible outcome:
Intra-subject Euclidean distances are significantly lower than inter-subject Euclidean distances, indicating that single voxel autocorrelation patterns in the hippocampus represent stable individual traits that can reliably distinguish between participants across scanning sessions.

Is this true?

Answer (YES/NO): YES